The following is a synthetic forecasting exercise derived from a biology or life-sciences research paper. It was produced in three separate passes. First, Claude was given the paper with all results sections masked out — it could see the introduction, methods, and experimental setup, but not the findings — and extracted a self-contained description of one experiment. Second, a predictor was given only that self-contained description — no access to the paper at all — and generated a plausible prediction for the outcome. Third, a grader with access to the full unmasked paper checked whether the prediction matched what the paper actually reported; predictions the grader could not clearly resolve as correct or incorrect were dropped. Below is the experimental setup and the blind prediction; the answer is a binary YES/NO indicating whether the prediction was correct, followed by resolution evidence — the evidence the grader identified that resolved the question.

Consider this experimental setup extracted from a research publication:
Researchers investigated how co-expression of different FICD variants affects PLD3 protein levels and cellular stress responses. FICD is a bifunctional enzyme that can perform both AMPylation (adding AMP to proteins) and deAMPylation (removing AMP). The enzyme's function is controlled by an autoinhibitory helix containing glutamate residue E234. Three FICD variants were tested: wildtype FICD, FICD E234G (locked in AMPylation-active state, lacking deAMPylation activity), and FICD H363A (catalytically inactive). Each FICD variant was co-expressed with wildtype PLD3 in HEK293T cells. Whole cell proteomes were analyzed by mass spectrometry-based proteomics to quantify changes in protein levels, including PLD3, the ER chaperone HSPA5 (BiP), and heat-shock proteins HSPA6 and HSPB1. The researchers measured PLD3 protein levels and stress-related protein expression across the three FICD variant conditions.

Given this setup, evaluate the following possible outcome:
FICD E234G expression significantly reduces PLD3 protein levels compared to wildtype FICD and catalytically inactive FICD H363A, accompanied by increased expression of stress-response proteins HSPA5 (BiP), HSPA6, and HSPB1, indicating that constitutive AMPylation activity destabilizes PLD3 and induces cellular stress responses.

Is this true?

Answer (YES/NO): YES